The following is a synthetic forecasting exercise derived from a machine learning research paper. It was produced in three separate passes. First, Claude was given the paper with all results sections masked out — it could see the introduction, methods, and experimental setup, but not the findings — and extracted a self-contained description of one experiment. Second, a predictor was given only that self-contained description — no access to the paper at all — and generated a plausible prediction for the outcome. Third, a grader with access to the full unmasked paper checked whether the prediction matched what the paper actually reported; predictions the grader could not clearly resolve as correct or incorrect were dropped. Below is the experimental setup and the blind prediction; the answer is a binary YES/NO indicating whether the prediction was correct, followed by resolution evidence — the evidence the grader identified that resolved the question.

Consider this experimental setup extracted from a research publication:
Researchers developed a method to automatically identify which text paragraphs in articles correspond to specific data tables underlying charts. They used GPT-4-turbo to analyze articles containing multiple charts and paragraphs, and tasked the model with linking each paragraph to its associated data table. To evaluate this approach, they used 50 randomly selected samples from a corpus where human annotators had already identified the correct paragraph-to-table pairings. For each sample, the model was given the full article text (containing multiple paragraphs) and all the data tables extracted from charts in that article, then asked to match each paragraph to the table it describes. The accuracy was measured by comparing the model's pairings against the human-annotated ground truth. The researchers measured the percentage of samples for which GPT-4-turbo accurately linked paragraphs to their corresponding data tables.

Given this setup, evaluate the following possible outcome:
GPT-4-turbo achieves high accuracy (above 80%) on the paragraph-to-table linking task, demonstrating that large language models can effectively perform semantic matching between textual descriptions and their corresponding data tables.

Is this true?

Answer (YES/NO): NO